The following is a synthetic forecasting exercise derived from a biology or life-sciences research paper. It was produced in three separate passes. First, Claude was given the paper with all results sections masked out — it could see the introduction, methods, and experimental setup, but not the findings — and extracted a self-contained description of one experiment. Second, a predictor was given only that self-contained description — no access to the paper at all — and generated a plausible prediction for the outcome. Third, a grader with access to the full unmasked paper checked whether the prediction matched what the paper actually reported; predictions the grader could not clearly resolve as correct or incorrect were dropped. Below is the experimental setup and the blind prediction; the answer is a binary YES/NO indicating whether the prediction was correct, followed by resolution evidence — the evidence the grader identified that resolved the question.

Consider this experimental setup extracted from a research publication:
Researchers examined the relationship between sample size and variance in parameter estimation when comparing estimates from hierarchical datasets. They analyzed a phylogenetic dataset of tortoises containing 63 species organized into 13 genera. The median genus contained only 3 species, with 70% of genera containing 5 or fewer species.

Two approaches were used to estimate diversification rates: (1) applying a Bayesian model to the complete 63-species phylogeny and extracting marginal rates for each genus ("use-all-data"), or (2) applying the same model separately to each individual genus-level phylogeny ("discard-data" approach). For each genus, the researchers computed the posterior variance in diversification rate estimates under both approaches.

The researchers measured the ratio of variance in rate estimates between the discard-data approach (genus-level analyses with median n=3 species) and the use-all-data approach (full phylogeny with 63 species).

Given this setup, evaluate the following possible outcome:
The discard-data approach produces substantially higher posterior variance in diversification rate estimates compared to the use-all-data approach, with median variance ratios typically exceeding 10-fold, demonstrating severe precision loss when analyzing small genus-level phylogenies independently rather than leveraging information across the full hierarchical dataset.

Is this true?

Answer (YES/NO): YES